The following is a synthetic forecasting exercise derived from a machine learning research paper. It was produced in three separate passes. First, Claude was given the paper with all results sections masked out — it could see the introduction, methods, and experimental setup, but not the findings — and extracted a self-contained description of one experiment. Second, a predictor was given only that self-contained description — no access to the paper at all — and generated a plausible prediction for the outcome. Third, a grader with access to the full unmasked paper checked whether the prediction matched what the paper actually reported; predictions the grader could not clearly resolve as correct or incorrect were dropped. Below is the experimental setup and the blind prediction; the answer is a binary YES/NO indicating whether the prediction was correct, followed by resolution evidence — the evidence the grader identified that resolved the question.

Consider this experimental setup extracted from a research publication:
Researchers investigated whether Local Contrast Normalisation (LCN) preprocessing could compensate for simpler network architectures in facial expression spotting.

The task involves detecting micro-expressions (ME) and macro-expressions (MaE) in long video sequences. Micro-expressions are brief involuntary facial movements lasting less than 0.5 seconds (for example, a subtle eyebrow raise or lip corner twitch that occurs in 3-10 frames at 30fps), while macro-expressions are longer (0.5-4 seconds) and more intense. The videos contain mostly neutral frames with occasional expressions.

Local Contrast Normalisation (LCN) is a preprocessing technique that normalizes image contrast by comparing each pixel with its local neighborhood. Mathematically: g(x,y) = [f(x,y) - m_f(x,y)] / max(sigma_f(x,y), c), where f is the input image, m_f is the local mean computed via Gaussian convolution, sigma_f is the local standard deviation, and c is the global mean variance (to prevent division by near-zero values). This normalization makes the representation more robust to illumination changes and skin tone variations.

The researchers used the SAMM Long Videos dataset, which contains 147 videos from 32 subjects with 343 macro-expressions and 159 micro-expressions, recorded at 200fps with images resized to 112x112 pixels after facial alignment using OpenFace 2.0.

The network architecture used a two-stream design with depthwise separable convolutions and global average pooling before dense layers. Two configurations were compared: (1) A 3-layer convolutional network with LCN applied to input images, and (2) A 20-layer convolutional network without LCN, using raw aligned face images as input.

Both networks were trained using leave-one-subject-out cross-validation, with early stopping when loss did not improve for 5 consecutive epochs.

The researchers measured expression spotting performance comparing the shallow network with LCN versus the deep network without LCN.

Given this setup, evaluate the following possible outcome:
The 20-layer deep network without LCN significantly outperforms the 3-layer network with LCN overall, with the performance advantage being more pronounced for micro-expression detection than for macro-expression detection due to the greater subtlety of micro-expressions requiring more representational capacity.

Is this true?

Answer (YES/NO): NO